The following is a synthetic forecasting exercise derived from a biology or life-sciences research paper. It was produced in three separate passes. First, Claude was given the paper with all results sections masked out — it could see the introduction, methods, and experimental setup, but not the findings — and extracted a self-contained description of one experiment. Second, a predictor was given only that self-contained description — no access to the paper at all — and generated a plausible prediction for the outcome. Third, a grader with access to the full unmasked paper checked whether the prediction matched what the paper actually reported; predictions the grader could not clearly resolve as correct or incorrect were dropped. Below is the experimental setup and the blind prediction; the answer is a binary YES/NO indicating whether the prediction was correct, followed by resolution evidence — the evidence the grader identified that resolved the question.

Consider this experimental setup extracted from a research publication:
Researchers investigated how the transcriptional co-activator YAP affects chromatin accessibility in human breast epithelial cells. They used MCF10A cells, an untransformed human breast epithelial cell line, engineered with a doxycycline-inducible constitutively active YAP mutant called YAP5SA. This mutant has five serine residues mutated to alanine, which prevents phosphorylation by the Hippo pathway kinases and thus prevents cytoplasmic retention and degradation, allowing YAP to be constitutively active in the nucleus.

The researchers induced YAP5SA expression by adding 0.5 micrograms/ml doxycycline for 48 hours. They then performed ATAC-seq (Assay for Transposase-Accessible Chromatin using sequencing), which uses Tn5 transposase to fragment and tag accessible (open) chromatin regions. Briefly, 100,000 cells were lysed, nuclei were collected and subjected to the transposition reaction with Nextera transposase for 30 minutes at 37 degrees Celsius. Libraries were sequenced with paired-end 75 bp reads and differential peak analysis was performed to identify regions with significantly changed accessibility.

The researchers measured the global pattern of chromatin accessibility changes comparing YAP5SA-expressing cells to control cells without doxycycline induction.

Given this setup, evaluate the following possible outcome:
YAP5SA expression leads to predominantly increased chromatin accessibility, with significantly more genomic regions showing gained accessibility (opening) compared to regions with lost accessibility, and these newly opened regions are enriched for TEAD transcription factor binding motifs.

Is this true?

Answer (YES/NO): YES